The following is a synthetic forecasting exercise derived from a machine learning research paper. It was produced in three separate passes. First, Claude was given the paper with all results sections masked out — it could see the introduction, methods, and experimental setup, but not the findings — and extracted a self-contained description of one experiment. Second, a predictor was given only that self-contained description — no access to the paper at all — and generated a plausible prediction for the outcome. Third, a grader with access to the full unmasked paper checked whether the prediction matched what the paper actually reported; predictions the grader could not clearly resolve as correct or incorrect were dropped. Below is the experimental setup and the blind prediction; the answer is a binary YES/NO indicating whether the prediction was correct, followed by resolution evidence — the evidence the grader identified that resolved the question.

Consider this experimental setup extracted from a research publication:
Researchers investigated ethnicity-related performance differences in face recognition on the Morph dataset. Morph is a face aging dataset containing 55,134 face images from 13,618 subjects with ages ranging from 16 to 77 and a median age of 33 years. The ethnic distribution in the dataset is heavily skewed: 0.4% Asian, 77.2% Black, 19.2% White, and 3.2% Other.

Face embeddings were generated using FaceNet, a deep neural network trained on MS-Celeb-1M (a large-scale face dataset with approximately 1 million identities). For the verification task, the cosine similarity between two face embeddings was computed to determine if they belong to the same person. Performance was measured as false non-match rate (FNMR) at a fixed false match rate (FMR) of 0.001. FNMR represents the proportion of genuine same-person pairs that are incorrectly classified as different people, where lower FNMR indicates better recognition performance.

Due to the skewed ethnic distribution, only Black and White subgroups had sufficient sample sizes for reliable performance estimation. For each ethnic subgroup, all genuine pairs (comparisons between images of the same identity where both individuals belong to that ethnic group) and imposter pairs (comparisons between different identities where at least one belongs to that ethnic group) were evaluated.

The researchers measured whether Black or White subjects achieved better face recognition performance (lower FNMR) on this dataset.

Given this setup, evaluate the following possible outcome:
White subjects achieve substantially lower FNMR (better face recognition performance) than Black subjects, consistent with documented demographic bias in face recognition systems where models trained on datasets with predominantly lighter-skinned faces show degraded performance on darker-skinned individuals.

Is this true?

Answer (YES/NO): NO